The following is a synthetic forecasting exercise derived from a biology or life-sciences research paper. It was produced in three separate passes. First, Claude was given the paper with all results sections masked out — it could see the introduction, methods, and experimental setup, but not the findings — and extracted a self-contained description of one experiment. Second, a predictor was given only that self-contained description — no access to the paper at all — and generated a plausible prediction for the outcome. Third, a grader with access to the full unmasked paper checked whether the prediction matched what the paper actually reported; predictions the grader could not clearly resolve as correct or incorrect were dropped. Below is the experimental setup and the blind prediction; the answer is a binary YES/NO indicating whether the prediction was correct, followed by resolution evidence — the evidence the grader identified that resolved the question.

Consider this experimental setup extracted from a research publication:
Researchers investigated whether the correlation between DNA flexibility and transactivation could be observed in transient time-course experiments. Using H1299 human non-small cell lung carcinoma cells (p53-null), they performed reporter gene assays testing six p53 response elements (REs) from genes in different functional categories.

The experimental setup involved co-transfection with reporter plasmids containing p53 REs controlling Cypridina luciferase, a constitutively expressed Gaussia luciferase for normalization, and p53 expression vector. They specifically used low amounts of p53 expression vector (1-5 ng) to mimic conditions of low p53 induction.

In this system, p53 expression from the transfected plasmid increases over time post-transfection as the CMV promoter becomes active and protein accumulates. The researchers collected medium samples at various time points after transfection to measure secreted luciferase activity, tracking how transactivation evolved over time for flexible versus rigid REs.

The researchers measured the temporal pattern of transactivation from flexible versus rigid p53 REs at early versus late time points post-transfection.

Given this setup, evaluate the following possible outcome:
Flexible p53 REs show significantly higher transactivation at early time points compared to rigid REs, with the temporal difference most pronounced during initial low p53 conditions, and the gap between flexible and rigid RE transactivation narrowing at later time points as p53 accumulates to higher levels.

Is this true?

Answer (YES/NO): NO